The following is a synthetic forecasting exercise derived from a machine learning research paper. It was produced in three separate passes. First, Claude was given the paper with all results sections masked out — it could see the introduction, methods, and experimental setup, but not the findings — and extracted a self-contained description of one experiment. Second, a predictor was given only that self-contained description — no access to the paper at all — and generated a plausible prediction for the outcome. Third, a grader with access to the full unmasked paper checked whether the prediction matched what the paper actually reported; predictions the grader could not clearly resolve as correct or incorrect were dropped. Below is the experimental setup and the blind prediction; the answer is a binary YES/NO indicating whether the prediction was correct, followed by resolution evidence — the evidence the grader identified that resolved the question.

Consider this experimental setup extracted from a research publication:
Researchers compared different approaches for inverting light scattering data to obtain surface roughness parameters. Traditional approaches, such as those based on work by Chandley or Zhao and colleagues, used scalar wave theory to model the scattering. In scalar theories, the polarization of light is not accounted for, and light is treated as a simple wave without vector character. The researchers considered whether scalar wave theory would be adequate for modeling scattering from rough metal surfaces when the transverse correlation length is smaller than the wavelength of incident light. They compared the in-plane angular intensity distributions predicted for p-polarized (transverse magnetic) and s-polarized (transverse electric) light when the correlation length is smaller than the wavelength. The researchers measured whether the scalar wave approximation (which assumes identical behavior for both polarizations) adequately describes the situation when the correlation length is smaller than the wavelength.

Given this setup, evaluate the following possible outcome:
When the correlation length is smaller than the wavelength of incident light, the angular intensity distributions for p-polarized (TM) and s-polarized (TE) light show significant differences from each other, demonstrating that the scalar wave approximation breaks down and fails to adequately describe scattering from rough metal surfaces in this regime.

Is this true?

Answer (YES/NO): YES